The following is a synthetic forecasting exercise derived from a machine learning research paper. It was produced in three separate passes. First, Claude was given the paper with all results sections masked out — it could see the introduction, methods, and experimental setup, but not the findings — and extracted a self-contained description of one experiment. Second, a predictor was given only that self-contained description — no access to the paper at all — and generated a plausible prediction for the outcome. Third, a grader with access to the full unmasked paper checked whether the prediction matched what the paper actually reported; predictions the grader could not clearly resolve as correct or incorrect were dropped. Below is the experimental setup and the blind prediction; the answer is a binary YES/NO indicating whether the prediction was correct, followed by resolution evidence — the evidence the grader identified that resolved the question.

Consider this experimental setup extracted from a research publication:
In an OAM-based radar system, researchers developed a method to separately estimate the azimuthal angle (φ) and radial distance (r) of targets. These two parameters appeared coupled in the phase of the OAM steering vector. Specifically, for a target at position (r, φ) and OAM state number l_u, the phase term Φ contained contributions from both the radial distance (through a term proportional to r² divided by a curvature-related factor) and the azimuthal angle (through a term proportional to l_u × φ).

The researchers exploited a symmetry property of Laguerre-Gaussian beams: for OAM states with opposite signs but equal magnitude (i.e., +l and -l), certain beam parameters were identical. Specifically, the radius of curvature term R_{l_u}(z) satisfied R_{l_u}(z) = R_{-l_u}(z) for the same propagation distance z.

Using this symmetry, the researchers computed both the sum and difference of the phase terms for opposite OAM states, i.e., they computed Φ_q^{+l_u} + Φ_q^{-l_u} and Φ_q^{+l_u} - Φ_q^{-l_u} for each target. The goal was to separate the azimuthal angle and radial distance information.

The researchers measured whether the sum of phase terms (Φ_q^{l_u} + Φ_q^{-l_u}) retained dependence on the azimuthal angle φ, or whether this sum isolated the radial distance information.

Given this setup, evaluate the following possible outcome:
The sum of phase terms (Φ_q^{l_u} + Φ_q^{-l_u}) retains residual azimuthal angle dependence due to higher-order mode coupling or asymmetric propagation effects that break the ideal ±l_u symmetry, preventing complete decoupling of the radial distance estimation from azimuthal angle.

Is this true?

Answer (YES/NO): NO